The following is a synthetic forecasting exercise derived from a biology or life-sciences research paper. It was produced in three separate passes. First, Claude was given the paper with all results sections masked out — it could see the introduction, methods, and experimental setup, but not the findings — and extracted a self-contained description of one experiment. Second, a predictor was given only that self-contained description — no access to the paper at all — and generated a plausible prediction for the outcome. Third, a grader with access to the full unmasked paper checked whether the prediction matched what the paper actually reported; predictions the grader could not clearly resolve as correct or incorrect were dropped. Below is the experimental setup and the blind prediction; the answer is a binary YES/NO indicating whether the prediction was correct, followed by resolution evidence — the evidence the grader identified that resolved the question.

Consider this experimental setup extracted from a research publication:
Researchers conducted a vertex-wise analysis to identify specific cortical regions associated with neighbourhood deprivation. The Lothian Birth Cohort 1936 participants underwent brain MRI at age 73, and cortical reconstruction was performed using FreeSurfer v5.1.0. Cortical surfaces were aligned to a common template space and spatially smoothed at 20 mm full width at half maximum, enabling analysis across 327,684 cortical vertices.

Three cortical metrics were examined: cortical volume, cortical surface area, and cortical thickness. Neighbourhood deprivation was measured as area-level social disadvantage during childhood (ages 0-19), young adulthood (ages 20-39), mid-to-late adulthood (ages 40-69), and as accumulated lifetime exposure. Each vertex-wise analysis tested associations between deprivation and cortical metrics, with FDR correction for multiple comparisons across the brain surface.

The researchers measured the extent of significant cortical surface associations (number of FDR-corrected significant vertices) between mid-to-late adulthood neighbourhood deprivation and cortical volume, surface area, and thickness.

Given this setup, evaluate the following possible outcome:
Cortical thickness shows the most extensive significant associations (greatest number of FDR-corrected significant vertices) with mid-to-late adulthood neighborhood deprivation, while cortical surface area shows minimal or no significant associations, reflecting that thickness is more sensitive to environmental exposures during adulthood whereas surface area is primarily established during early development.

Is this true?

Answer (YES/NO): NO